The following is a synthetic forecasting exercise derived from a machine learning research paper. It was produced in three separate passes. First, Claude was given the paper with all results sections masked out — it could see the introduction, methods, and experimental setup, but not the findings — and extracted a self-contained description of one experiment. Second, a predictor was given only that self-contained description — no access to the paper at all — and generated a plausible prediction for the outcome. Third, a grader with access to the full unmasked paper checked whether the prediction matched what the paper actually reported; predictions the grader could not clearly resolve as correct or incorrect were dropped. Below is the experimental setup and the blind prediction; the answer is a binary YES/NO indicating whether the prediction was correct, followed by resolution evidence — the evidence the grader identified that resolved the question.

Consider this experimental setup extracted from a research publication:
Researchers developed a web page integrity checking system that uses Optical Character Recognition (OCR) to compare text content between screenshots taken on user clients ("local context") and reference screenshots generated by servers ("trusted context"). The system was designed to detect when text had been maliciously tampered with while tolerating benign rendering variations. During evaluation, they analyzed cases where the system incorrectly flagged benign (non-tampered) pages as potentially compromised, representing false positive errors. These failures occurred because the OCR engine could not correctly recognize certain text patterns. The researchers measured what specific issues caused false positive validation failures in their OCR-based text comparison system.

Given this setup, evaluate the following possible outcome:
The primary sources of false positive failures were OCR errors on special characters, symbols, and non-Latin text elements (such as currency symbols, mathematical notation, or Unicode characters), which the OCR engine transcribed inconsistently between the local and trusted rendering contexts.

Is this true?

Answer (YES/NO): NO